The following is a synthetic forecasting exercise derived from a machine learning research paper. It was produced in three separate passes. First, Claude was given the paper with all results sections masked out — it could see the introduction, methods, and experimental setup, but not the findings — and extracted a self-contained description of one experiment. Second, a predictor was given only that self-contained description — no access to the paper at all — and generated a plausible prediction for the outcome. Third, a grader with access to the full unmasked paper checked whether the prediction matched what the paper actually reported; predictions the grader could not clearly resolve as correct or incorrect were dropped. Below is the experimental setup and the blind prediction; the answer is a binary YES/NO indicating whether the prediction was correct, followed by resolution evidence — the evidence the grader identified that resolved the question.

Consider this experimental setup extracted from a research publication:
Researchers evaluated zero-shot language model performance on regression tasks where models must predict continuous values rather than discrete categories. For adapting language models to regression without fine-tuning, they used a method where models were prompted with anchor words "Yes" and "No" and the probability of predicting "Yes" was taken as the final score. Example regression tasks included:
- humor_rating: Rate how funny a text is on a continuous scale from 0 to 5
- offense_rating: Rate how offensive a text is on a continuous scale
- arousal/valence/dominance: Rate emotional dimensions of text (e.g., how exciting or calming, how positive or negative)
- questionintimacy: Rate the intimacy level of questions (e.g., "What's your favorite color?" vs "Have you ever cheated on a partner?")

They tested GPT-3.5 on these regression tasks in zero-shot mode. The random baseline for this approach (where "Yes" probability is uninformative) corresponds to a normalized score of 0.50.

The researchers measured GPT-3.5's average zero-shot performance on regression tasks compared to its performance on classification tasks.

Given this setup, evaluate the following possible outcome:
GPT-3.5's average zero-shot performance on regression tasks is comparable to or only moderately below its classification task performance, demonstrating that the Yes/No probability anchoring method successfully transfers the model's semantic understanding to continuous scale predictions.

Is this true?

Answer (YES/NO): NO